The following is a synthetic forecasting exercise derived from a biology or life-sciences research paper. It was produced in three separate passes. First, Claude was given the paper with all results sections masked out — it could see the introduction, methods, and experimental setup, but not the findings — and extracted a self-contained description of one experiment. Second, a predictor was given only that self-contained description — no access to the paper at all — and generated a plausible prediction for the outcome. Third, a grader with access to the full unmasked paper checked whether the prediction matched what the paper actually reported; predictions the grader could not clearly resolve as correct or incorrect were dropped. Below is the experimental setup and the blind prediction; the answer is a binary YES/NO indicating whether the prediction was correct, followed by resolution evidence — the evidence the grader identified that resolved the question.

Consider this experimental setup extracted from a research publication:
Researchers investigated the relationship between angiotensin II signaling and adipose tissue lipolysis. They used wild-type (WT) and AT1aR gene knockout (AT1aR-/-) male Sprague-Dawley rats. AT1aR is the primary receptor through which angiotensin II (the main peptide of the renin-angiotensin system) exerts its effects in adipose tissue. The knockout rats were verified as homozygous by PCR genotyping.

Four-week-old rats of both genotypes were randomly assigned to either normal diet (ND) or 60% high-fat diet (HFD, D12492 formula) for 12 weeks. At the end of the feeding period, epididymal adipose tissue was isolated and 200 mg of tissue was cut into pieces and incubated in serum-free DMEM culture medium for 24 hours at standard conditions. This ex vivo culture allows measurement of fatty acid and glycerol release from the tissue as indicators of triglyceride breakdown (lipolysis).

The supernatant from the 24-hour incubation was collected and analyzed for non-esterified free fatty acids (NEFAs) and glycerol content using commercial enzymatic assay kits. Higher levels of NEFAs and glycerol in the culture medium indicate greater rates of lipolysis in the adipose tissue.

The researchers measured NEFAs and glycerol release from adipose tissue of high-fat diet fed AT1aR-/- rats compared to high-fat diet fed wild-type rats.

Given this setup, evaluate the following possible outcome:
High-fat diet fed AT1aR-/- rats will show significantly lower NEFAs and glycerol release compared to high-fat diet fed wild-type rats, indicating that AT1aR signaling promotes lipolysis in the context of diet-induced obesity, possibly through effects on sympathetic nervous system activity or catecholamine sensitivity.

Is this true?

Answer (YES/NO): NO